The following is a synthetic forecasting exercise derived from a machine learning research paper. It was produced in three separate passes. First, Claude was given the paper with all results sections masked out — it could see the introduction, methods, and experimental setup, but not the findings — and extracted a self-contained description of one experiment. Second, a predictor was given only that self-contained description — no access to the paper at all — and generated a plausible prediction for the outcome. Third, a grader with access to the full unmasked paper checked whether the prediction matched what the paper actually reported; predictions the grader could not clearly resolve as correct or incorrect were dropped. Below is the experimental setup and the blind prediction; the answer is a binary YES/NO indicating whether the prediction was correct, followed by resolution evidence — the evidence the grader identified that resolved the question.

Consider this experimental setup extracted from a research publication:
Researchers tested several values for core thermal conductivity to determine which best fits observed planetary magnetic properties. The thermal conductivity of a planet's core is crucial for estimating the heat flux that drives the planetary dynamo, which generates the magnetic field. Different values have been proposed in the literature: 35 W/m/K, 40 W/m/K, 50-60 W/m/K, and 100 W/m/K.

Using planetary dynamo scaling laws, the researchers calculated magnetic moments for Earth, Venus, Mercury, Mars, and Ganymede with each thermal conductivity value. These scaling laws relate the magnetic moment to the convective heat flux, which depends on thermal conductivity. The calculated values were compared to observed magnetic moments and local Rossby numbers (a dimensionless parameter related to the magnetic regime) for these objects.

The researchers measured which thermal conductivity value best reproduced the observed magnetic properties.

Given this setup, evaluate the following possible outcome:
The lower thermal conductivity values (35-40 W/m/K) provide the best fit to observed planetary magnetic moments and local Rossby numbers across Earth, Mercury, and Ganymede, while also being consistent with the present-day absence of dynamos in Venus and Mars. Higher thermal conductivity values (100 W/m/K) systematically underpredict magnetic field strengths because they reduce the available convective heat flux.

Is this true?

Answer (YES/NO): NO